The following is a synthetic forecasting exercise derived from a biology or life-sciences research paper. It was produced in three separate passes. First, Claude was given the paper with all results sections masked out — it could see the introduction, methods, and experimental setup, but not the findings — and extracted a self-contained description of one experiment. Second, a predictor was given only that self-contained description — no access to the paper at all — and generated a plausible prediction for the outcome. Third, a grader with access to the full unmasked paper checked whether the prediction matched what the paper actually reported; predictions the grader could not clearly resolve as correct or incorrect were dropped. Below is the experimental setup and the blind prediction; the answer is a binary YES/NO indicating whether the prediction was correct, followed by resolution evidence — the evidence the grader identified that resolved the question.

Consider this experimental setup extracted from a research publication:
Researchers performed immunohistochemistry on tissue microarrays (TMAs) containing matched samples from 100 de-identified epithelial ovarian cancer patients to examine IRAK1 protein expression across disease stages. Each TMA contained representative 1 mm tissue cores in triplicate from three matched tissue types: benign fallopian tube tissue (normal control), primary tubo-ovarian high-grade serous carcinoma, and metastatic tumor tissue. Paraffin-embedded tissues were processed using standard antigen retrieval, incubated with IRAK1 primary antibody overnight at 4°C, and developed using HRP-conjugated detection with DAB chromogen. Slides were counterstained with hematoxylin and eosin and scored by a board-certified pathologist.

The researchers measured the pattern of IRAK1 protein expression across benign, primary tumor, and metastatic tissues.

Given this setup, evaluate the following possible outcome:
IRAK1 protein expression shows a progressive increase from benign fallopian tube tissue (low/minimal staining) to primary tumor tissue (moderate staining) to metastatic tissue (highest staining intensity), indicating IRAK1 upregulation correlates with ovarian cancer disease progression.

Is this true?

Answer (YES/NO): NO